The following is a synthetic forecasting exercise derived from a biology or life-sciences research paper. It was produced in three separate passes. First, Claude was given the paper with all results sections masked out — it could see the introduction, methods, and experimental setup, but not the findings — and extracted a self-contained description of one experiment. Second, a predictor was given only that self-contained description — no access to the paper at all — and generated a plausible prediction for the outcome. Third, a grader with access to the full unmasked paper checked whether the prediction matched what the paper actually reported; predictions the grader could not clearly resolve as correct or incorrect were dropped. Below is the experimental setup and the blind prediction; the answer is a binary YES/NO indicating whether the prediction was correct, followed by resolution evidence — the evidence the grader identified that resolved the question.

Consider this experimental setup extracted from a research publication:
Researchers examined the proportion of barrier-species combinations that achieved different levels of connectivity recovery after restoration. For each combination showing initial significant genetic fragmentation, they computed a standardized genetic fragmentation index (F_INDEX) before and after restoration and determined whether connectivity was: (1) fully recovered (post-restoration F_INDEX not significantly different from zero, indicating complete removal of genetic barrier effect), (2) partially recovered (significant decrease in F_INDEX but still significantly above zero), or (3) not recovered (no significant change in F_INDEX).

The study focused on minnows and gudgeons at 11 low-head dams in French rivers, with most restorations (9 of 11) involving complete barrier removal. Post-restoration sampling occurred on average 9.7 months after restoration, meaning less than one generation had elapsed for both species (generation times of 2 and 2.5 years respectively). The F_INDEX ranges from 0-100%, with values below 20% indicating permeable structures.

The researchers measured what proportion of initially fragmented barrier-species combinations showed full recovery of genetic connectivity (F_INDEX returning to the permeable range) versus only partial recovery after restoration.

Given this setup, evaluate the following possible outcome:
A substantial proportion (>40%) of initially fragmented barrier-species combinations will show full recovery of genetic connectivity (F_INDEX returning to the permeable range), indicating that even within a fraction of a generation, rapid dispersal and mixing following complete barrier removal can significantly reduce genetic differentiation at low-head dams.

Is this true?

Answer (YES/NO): YES